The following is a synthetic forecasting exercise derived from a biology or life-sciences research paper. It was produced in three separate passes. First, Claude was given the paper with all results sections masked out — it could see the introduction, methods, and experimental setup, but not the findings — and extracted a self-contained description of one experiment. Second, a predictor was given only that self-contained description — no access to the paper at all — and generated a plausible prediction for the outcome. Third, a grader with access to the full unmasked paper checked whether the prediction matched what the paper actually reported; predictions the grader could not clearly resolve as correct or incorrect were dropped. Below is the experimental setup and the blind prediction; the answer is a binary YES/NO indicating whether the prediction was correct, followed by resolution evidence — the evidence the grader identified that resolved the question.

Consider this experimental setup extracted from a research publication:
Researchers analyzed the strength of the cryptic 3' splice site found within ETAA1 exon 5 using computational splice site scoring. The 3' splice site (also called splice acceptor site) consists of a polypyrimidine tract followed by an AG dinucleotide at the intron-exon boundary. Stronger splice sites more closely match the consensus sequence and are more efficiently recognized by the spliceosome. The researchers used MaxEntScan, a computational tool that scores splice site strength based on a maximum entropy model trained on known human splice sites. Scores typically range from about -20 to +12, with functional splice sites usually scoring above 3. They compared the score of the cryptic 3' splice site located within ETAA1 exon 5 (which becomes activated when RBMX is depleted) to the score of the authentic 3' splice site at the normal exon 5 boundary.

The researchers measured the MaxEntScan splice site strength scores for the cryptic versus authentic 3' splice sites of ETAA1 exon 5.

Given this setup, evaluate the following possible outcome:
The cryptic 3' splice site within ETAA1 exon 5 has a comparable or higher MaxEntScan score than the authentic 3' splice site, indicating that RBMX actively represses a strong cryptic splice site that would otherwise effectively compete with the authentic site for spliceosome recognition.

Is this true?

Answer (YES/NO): NO